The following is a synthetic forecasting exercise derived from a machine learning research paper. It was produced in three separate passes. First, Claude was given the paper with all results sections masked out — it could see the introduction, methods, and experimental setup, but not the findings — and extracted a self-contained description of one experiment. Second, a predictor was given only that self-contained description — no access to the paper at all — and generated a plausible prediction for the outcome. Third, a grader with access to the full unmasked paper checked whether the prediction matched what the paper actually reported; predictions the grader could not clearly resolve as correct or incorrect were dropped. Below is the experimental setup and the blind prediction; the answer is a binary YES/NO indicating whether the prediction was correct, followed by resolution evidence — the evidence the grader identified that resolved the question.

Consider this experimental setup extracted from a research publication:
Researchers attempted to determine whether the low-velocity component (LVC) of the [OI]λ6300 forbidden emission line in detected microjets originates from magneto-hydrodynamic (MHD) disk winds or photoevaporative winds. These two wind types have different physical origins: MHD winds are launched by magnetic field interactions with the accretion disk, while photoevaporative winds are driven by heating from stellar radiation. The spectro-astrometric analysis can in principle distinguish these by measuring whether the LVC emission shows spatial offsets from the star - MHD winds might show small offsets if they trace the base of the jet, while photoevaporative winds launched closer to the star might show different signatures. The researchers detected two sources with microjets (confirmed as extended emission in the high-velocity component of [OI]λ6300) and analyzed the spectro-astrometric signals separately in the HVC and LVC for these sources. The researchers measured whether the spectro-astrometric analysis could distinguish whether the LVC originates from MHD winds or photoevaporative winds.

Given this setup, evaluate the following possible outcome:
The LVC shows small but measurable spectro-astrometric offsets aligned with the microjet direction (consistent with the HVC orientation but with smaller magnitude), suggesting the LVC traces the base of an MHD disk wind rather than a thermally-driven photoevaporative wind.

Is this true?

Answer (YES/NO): NO